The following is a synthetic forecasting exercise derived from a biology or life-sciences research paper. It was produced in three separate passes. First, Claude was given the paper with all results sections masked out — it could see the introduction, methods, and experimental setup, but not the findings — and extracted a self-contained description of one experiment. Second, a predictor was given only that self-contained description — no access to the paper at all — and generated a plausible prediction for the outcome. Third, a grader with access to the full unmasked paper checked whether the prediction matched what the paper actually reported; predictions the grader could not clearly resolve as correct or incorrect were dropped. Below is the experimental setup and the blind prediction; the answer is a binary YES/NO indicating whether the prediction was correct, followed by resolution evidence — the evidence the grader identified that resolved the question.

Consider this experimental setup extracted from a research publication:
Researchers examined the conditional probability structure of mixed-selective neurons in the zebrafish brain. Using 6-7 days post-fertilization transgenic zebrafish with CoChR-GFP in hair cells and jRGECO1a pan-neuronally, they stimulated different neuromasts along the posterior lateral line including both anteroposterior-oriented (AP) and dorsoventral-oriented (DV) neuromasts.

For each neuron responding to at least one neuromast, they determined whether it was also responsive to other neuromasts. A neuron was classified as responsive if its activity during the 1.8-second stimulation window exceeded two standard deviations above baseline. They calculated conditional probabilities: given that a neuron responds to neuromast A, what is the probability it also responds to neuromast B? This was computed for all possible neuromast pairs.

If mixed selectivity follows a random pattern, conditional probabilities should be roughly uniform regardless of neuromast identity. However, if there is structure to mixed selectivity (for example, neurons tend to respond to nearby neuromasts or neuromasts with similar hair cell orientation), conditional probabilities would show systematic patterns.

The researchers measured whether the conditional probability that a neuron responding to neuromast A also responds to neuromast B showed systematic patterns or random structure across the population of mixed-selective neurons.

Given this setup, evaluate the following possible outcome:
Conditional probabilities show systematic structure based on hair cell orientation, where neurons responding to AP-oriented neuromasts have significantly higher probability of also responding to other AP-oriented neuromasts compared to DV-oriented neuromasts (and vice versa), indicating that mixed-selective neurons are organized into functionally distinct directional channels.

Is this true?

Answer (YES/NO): NO